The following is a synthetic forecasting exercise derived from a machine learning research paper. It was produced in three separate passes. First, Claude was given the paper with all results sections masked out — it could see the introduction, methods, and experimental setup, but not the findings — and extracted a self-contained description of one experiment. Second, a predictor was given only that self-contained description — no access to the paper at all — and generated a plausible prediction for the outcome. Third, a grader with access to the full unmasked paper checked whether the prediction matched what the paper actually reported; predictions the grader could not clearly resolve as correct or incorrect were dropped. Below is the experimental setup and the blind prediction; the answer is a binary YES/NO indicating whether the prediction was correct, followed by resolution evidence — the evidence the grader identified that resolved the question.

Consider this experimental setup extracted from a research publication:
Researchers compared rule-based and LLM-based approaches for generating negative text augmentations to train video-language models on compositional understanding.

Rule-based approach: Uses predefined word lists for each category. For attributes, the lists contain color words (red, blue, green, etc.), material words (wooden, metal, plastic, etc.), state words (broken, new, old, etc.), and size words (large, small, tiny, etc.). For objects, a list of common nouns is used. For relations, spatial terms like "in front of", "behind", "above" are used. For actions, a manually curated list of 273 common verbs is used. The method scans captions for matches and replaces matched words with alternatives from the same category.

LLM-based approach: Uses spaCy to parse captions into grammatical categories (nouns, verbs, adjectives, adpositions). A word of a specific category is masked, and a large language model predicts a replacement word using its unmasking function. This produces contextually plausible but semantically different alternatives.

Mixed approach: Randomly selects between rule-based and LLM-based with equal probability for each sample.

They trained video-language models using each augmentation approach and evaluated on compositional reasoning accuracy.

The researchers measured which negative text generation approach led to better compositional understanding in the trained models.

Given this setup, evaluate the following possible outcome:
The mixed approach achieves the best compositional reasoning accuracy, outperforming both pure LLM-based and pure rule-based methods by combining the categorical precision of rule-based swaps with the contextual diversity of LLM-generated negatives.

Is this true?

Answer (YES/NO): YES